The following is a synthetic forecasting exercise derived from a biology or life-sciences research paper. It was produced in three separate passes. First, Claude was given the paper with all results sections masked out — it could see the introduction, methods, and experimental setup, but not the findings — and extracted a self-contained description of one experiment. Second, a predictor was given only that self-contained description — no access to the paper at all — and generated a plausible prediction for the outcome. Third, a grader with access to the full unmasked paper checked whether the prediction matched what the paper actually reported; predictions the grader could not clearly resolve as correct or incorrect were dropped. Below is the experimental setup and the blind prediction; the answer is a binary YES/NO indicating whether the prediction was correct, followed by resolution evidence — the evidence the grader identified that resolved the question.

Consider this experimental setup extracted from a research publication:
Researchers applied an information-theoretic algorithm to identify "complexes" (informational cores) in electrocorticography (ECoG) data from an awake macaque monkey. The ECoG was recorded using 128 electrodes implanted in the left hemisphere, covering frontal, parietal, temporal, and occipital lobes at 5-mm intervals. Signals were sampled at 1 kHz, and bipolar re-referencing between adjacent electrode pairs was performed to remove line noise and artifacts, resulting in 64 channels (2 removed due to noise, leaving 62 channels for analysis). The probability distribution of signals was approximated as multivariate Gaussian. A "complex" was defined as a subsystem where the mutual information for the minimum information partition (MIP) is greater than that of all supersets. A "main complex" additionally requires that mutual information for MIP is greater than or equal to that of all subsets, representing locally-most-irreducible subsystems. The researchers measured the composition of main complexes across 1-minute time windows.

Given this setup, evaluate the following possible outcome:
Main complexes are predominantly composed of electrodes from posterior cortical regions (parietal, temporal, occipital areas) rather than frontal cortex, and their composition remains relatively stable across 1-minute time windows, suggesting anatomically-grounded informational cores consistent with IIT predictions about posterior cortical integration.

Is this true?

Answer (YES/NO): NO